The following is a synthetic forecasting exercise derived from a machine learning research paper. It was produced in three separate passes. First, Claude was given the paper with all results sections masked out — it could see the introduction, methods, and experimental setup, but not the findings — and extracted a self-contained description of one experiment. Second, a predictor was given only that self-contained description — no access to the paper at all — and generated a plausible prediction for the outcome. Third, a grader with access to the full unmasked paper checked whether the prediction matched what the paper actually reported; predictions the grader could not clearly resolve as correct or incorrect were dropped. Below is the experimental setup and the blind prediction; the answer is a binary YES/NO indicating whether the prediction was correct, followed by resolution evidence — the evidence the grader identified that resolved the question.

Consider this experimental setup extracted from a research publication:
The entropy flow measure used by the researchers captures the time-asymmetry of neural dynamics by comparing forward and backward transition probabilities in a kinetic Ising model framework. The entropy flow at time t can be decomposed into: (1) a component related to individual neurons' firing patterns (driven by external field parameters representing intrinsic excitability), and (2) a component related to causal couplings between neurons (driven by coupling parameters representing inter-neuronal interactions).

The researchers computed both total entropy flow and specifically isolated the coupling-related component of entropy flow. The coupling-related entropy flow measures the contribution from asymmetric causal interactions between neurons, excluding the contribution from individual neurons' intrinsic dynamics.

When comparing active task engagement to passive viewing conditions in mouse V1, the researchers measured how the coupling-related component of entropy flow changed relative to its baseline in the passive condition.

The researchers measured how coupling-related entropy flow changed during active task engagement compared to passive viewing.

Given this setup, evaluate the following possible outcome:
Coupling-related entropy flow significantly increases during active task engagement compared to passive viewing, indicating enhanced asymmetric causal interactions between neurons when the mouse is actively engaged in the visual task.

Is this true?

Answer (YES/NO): NO